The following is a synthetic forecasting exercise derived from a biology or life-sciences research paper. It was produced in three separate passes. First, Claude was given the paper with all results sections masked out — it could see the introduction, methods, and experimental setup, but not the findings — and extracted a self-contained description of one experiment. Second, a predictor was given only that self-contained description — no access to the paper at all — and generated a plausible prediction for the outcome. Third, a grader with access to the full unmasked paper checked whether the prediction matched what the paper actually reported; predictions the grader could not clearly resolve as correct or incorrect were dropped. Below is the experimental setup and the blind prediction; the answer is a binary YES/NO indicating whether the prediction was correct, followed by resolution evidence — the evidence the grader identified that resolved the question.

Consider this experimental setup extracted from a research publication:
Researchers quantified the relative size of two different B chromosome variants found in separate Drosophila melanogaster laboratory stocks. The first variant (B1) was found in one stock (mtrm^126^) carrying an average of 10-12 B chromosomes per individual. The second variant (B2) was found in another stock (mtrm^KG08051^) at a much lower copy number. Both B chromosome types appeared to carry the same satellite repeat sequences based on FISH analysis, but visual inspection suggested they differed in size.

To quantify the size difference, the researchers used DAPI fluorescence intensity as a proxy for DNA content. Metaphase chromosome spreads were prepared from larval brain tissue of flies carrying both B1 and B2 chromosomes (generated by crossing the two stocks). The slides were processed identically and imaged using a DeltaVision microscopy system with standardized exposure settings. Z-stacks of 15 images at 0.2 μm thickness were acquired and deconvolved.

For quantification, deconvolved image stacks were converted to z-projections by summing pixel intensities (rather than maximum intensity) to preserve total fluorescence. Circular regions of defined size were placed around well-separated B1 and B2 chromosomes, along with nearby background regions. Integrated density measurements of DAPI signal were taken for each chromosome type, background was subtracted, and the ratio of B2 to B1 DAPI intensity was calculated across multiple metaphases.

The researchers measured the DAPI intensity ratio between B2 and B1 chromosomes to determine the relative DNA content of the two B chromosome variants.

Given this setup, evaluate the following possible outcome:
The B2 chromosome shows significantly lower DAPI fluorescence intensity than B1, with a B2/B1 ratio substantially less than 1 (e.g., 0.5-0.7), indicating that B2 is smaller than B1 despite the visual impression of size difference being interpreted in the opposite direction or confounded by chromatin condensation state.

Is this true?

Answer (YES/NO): YES